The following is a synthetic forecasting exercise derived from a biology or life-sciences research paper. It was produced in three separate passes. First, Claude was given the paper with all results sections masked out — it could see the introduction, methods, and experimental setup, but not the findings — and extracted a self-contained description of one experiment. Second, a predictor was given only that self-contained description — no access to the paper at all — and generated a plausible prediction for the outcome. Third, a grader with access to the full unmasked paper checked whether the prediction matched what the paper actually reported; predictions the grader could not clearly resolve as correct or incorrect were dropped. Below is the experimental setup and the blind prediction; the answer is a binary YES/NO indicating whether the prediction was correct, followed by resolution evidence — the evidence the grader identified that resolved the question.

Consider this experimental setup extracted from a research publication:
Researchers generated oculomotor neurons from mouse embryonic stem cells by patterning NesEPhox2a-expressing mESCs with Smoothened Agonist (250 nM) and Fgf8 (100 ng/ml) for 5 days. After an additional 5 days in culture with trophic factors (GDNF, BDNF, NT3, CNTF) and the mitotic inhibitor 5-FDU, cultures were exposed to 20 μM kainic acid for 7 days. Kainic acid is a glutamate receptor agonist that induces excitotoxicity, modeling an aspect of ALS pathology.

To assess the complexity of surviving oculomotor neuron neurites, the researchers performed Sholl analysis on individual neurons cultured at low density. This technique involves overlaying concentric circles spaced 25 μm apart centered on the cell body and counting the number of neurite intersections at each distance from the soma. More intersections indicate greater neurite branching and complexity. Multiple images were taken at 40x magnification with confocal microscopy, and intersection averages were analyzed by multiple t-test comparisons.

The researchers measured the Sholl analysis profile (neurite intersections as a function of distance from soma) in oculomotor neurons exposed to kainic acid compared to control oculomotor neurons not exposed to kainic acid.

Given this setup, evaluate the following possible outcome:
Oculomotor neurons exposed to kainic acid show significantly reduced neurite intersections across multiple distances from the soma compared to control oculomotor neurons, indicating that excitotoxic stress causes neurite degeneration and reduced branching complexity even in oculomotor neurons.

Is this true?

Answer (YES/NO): NO